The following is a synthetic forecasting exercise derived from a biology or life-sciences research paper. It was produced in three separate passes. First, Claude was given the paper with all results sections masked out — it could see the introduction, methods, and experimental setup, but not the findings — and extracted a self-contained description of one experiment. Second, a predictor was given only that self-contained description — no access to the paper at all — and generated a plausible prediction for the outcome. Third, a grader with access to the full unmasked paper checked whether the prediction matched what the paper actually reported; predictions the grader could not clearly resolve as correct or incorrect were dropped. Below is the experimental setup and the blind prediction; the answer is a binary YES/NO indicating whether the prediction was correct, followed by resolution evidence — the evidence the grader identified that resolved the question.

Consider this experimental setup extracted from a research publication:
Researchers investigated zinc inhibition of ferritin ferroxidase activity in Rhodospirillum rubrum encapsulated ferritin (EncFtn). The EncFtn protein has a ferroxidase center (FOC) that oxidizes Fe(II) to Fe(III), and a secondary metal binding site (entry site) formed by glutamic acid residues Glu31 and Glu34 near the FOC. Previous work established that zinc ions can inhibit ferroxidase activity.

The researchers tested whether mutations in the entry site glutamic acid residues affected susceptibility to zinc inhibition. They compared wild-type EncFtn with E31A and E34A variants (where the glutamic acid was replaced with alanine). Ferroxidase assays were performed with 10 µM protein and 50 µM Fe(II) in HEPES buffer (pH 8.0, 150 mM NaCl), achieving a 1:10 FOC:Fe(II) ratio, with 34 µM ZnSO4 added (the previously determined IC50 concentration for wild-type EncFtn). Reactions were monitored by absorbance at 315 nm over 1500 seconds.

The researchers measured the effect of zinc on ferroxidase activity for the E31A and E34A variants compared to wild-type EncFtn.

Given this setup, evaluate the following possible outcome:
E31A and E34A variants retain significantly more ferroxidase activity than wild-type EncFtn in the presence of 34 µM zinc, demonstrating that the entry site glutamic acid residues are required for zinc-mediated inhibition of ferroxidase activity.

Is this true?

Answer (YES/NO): NO